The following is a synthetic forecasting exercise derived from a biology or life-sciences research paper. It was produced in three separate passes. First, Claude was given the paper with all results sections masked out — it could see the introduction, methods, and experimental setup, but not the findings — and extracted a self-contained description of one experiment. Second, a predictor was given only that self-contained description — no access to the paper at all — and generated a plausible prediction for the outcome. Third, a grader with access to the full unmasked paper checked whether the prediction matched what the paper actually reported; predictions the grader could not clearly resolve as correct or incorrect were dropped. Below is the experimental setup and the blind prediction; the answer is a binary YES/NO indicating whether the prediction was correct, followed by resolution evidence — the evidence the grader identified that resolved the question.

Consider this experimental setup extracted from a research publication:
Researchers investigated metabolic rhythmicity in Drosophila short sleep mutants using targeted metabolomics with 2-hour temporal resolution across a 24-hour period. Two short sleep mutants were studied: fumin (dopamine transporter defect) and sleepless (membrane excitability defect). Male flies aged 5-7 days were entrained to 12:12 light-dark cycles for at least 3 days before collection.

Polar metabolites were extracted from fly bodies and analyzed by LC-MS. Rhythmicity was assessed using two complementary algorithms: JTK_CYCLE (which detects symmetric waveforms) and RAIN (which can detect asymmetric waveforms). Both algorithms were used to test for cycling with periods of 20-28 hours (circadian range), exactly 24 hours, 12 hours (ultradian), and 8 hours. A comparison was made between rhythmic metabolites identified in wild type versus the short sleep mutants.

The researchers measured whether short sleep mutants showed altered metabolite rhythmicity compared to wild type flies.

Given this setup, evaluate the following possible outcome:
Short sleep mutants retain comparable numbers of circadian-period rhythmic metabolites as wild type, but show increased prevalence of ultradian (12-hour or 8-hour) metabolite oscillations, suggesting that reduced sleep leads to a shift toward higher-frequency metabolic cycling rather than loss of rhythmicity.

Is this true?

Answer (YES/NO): NO